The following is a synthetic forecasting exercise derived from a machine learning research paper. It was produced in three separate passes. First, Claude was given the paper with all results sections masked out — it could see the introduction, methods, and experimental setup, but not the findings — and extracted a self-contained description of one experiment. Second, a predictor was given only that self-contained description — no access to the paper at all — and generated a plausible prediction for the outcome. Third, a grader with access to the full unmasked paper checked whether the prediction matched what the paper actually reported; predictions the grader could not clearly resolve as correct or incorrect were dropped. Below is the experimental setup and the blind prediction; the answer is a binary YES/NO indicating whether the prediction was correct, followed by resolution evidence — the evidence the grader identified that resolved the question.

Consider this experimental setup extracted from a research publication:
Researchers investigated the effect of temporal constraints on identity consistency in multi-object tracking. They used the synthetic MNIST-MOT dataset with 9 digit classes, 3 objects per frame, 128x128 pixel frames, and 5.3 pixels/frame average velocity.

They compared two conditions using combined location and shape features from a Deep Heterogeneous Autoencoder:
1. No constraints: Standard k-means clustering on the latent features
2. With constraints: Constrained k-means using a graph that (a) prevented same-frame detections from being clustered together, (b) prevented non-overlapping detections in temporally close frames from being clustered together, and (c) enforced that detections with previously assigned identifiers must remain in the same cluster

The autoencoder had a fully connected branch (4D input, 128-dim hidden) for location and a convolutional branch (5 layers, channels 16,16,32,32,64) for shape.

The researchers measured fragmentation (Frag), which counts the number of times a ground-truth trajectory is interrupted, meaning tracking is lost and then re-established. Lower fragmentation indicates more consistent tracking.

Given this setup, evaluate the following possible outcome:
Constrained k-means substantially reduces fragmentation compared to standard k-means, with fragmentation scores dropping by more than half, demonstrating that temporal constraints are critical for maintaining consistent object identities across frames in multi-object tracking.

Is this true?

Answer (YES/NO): YES